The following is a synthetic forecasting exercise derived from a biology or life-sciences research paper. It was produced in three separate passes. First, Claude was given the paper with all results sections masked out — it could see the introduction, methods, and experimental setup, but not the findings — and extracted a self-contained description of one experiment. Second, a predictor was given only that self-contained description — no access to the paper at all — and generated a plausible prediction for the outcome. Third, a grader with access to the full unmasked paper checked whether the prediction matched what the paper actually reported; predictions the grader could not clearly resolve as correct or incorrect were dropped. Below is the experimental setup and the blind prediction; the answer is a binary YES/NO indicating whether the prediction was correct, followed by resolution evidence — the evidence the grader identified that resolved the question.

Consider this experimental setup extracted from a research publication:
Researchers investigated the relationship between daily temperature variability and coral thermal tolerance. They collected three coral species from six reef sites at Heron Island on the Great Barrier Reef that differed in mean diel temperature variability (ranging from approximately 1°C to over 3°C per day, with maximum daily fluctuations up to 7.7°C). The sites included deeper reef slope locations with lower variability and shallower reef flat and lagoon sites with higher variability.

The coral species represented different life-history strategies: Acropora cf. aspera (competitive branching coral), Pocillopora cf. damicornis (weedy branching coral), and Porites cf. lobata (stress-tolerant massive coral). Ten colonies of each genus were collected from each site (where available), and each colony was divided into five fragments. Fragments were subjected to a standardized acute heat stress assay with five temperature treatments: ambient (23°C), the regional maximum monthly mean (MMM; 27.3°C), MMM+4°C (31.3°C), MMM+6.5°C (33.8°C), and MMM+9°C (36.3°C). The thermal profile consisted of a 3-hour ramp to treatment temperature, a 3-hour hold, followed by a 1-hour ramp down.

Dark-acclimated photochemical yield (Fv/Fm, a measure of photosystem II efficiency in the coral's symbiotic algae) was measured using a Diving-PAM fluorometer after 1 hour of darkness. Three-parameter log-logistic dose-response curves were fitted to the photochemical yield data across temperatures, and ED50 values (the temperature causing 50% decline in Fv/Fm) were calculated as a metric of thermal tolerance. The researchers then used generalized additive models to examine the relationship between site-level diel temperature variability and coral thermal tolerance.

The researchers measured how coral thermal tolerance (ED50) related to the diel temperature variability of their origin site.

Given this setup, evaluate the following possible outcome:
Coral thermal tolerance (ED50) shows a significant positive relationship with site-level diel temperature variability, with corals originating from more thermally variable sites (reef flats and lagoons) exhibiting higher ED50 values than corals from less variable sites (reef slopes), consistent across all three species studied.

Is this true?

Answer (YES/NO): NO